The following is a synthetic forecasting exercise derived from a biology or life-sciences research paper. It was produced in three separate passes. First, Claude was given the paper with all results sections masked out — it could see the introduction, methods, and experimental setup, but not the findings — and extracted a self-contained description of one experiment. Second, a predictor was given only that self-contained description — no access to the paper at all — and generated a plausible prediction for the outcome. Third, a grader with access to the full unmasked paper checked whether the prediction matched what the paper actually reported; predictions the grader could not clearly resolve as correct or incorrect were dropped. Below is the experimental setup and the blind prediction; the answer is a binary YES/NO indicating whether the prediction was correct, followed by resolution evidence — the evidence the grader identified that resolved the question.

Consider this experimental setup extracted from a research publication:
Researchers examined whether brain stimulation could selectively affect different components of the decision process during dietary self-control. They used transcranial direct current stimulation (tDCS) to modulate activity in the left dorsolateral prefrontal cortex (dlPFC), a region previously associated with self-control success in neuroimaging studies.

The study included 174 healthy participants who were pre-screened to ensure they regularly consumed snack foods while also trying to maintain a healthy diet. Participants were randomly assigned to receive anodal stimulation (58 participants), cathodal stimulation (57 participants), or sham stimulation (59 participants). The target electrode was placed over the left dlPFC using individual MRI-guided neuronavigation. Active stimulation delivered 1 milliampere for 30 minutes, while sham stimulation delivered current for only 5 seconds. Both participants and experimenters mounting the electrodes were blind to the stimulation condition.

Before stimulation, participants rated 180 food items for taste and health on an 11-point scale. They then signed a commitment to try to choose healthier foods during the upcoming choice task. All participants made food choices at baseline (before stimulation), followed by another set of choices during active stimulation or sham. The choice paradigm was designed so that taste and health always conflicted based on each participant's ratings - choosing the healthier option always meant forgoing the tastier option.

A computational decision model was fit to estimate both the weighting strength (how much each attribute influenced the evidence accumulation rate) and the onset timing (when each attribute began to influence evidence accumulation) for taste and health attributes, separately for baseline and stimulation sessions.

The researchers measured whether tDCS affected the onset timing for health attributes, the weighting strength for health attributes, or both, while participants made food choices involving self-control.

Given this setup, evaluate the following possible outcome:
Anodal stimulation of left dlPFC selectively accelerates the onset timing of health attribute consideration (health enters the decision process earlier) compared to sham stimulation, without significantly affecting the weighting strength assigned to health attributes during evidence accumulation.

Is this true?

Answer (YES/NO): NO